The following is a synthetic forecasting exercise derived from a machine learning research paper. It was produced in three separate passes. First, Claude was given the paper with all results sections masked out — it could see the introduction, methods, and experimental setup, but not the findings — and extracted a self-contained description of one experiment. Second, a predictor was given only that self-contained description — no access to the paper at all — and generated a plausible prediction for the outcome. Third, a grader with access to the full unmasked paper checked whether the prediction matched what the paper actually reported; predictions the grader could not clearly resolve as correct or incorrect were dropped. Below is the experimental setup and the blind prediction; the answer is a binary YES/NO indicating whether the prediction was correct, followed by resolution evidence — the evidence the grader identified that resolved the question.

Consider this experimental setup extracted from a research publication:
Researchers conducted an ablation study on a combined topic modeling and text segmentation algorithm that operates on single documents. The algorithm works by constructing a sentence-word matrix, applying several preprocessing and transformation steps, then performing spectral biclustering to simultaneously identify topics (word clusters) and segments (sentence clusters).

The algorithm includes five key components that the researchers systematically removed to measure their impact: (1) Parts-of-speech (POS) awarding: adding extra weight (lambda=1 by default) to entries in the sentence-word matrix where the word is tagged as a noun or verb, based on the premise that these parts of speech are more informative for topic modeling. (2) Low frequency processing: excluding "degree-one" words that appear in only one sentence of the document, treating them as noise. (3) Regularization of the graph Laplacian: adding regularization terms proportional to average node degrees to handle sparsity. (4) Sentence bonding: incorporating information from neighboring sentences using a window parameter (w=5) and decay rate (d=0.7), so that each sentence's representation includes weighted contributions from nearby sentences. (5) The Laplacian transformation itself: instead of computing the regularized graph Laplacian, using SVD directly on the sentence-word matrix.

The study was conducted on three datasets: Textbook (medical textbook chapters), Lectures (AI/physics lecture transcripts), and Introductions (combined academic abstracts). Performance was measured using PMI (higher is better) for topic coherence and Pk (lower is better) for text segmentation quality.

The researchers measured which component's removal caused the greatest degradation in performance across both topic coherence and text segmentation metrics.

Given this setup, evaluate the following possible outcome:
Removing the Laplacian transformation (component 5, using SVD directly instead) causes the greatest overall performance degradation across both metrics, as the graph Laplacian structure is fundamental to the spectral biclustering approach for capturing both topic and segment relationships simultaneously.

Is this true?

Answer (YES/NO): YES